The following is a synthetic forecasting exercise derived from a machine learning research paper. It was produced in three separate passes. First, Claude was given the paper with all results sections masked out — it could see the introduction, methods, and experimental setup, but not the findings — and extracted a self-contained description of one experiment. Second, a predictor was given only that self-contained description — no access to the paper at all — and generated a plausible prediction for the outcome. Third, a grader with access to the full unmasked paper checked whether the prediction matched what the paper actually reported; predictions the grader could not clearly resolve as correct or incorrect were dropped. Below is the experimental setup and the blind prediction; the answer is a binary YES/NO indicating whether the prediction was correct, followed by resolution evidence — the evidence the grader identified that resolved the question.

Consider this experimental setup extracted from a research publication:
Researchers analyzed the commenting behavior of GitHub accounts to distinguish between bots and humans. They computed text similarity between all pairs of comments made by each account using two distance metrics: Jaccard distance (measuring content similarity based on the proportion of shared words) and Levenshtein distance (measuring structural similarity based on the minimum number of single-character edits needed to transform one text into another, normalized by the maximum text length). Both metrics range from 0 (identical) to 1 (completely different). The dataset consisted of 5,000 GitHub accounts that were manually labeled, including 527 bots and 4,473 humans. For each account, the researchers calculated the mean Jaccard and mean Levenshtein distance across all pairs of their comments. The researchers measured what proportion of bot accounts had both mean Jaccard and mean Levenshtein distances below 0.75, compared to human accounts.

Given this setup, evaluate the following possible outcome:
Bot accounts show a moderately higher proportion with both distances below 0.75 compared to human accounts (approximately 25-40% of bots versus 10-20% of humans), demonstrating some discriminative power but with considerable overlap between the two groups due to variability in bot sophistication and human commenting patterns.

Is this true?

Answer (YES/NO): NO